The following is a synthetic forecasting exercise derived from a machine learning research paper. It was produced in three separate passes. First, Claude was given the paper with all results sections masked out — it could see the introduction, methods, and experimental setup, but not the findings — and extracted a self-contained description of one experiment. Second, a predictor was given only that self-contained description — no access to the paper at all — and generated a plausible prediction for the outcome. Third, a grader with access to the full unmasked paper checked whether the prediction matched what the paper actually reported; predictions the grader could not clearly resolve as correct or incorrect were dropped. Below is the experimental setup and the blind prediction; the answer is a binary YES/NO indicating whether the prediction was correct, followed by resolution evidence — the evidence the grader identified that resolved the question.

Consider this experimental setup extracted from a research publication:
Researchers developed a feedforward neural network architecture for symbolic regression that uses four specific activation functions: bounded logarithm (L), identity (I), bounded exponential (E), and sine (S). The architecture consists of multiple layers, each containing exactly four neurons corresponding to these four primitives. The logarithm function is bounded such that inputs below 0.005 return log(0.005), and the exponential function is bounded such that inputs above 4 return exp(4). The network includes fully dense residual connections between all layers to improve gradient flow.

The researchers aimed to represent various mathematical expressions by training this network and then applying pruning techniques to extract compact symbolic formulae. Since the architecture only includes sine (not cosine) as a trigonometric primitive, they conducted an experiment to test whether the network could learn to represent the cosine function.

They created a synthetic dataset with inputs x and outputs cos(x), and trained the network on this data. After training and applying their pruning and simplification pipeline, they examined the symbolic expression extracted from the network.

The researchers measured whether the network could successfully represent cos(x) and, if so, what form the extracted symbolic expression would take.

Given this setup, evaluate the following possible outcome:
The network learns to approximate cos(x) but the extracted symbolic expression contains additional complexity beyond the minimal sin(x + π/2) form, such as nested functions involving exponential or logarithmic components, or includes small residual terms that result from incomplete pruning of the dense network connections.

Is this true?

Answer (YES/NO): NO